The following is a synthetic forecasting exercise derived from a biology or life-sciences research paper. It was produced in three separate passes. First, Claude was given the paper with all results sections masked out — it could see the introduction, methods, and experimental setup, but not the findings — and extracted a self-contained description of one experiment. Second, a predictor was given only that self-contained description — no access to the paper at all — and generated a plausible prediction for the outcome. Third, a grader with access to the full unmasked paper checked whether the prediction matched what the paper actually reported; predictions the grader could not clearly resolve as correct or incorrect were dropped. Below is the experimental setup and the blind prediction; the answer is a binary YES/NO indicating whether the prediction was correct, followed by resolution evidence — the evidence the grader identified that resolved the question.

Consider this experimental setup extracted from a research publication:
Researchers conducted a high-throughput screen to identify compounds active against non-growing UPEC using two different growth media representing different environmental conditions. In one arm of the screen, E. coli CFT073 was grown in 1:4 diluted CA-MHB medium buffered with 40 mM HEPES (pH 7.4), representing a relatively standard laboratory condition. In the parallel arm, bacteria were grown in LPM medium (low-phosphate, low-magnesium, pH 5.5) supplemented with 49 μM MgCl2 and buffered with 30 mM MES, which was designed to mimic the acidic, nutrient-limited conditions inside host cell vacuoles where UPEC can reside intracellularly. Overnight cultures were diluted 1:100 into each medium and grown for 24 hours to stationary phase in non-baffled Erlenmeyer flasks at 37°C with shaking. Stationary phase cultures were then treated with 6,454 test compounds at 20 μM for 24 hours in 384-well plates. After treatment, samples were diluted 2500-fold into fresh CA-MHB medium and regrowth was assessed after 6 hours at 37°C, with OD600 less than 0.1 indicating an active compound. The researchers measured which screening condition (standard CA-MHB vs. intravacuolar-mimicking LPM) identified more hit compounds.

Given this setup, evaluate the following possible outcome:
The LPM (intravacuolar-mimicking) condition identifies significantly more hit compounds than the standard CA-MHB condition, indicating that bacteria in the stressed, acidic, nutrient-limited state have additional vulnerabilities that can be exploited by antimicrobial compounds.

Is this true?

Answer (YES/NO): NO